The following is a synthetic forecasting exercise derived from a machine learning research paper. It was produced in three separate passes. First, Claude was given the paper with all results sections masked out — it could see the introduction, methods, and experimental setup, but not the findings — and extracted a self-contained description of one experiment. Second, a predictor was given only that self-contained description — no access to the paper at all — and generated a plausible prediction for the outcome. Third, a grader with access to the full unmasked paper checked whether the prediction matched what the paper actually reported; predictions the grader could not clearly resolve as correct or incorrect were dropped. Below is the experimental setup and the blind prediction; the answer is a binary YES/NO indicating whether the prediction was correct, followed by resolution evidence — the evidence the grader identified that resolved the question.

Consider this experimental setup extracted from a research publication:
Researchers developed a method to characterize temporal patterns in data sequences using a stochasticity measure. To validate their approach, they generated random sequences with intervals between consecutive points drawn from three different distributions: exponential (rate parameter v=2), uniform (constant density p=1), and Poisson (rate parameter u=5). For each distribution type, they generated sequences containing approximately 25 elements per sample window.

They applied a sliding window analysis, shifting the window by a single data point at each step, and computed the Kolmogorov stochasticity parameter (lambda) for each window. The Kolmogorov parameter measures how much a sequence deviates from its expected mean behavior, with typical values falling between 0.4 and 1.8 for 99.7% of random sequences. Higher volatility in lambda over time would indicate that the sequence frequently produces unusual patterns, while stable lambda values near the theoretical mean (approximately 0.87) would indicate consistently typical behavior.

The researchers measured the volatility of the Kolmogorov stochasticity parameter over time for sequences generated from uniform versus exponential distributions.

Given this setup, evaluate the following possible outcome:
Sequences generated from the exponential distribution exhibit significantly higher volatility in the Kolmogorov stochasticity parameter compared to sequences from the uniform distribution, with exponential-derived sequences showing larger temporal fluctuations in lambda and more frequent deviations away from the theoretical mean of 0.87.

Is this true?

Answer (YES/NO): NO